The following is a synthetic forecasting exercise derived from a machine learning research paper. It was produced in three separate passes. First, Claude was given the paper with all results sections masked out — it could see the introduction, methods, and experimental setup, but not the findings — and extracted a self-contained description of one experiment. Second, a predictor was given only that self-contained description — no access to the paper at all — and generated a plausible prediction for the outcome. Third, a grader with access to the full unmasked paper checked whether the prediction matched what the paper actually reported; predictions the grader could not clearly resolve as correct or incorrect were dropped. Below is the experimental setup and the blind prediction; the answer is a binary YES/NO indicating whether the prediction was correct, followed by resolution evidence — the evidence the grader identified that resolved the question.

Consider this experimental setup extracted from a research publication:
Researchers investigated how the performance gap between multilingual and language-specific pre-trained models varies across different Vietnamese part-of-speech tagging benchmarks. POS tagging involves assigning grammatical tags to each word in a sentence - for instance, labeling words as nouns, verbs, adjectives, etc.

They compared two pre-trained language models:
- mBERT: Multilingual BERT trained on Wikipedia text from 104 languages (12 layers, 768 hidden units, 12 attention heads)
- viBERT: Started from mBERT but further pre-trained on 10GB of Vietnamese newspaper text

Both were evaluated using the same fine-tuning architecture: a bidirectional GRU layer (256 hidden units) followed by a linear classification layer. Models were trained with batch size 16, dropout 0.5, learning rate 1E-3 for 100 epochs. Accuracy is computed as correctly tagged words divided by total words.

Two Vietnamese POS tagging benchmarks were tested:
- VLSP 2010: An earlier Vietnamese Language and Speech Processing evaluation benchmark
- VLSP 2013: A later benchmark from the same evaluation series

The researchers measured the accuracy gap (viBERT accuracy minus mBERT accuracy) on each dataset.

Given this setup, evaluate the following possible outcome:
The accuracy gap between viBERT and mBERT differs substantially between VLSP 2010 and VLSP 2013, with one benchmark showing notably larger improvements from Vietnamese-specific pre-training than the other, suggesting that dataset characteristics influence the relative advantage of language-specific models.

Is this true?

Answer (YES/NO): YES